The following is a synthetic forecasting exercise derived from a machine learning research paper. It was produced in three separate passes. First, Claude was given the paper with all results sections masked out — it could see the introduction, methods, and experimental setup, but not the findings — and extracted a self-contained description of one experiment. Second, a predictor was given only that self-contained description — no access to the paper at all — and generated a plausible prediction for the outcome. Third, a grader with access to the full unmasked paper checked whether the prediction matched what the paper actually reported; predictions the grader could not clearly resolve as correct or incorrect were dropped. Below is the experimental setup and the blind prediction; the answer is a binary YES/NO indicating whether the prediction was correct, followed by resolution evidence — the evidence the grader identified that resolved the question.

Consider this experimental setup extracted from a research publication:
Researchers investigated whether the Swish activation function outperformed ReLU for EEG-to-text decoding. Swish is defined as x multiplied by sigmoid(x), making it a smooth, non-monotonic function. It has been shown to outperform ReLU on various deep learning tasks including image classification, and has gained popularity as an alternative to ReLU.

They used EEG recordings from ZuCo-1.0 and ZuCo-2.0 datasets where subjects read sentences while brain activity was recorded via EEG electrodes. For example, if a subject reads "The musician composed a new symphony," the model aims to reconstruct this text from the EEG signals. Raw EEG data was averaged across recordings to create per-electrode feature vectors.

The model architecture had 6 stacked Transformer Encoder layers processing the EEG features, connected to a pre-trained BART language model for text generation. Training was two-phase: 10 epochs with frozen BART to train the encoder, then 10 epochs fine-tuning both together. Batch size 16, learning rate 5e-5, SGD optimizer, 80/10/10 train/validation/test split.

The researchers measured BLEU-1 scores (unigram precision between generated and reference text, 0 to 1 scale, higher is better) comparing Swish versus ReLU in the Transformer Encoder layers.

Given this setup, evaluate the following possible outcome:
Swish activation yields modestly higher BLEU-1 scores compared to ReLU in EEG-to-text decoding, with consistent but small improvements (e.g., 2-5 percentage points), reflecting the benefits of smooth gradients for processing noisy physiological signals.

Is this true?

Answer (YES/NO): NO